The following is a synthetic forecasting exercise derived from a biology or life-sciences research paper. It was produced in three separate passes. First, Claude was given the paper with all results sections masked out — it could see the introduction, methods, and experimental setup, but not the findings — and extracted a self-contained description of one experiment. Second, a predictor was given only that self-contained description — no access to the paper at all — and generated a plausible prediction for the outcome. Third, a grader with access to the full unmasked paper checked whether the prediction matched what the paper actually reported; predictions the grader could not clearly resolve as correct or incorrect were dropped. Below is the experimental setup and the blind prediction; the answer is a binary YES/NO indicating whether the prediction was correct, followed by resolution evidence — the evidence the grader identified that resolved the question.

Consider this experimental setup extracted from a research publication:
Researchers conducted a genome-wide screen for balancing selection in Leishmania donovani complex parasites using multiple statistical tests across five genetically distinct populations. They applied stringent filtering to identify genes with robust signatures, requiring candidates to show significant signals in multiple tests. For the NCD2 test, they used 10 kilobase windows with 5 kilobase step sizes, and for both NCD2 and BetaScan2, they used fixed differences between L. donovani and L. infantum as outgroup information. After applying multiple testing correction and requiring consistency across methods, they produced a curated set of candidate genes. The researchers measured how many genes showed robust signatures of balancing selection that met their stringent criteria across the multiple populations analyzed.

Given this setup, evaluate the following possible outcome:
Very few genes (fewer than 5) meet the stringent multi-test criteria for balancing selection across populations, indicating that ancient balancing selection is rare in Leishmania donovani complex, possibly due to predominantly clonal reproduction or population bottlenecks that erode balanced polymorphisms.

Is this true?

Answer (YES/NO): NO